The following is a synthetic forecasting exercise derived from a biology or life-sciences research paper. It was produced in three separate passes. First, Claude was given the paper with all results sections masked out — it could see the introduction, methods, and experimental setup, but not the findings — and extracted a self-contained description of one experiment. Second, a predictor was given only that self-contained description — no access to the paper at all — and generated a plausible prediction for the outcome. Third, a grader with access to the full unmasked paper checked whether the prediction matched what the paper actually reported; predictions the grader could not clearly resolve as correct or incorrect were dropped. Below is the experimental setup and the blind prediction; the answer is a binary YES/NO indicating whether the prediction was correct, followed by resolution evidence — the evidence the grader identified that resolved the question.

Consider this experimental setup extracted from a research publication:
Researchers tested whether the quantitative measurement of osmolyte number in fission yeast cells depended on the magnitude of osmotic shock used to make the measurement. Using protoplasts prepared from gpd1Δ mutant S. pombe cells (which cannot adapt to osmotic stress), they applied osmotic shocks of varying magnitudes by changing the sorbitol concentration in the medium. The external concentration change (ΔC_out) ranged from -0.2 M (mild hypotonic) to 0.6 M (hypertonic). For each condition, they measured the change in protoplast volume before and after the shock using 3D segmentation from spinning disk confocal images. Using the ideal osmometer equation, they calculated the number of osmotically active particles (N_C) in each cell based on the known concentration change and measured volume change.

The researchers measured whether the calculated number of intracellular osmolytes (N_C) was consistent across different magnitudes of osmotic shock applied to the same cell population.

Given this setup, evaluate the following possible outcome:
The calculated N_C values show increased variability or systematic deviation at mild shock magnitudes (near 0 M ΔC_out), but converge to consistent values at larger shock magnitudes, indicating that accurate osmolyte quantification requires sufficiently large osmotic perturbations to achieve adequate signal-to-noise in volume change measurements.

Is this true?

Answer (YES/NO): NO